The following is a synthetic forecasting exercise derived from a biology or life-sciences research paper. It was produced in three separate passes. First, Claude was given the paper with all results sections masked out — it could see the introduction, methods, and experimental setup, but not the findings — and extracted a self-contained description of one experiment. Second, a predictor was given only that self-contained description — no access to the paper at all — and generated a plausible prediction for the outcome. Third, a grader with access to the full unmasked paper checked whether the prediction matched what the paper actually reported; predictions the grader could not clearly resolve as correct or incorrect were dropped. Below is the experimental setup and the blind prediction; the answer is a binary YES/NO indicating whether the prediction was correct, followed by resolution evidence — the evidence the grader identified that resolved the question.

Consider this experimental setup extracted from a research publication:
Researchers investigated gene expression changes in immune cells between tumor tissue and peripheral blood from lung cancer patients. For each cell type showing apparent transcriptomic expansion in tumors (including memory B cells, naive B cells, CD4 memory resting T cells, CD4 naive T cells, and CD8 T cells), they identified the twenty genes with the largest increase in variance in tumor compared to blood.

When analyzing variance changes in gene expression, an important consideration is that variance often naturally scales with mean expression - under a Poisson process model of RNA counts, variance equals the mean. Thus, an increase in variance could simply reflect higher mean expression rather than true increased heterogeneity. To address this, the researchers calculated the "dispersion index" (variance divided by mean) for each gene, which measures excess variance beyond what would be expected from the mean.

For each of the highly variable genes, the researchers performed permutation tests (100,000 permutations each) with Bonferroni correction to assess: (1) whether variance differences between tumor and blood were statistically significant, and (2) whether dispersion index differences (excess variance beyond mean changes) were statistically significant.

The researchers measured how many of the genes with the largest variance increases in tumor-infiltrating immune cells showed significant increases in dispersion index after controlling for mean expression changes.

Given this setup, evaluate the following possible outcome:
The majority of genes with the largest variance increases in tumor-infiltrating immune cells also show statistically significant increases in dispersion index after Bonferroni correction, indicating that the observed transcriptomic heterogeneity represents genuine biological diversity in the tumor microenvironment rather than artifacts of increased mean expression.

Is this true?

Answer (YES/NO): NO